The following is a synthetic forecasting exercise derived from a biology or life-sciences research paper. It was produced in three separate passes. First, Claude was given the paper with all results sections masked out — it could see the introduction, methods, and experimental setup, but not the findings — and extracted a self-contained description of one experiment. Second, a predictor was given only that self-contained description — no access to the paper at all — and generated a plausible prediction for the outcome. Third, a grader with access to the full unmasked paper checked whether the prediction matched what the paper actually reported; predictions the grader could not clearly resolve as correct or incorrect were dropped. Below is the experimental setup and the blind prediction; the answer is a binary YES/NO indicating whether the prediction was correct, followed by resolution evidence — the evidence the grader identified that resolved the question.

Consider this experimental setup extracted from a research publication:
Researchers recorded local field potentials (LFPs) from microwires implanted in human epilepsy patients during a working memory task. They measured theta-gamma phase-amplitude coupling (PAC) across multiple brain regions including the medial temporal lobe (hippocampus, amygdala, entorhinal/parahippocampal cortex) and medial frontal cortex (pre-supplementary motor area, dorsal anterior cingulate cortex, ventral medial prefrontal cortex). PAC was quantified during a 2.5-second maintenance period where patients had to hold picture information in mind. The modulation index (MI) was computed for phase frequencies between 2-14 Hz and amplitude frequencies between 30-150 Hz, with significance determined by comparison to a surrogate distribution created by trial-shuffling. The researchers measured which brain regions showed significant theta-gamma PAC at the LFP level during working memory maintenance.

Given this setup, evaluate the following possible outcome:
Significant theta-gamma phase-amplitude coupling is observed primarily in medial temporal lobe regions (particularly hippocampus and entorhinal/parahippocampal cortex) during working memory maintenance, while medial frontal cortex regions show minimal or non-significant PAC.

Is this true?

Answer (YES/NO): NO